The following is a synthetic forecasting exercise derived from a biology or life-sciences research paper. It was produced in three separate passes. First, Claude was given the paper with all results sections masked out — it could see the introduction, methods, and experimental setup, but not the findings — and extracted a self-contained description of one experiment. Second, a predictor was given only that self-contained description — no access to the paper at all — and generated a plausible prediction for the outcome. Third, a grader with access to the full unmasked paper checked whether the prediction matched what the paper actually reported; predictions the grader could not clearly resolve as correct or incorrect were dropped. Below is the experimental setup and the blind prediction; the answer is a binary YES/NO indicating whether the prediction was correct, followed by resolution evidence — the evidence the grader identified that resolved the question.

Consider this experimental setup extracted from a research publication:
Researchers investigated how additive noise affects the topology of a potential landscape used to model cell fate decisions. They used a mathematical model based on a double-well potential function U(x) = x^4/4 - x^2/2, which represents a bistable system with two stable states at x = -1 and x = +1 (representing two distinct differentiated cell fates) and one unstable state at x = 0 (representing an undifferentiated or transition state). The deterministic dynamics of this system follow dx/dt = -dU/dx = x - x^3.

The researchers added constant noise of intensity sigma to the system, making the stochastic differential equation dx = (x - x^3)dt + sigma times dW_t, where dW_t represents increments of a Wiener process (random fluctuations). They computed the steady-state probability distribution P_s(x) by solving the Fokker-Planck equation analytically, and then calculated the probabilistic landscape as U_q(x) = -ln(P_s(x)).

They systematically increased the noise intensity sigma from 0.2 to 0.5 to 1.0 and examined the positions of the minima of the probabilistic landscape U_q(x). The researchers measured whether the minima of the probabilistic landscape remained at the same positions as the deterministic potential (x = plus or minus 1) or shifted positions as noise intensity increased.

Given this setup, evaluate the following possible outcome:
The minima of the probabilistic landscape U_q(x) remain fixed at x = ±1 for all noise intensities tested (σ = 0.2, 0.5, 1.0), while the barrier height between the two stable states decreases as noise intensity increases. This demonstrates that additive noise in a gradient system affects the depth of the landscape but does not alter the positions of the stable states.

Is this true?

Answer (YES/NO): YES